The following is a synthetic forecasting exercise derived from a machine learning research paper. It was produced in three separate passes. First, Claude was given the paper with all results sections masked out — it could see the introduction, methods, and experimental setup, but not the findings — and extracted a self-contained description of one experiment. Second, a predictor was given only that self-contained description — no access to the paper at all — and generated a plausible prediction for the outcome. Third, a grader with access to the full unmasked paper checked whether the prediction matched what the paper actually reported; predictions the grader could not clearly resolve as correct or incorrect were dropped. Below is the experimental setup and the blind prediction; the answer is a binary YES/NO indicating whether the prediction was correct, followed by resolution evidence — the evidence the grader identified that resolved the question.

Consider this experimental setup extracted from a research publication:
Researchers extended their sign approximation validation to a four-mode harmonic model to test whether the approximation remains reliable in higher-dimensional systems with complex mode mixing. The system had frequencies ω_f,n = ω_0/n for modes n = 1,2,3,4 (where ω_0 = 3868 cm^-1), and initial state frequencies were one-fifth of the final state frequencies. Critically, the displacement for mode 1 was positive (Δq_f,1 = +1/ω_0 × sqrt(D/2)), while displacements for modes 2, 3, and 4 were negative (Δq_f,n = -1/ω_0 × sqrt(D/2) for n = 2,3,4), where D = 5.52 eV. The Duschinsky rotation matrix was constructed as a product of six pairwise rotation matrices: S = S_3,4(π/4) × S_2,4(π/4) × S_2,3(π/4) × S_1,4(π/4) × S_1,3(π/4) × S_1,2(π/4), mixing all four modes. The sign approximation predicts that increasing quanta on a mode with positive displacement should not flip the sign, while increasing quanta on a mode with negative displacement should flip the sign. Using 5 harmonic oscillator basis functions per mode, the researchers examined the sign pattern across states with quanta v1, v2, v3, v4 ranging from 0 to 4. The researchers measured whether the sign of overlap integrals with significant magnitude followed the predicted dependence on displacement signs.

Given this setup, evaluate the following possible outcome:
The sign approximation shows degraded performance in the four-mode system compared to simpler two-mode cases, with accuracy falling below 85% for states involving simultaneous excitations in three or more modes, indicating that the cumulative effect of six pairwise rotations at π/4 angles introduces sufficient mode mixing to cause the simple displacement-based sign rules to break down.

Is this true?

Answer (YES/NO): NO